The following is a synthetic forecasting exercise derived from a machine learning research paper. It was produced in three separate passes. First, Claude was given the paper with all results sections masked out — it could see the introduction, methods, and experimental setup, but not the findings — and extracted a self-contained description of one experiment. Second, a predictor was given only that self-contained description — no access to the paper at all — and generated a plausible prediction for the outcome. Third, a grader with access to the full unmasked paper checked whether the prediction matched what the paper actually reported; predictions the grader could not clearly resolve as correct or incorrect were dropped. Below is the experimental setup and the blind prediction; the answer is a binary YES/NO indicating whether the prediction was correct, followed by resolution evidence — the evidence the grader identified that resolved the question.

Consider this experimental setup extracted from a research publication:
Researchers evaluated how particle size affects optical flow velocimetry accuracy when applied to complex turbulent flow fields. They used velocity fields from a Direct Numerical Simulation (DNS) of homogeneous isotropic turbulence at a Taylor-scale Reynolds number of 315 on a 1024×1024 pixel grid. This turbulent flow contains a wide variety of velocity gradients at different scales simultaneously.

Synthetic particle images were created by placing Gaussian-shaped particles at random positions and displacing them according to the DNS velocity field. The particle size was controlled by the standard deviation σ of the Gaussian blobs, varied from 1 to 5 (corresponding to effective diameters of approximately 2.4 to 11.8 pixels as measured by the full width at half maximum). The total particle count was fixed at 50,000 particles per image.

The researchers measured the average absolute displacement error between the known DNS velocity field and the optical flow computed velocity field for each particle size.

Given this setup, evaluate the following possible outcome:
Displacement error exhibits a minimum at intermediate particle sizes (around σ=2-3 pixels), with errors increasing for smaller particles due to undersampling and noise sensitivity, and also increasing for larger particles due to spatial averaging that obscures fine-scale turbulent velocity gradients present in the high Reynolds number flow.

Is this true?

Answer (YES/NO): NO